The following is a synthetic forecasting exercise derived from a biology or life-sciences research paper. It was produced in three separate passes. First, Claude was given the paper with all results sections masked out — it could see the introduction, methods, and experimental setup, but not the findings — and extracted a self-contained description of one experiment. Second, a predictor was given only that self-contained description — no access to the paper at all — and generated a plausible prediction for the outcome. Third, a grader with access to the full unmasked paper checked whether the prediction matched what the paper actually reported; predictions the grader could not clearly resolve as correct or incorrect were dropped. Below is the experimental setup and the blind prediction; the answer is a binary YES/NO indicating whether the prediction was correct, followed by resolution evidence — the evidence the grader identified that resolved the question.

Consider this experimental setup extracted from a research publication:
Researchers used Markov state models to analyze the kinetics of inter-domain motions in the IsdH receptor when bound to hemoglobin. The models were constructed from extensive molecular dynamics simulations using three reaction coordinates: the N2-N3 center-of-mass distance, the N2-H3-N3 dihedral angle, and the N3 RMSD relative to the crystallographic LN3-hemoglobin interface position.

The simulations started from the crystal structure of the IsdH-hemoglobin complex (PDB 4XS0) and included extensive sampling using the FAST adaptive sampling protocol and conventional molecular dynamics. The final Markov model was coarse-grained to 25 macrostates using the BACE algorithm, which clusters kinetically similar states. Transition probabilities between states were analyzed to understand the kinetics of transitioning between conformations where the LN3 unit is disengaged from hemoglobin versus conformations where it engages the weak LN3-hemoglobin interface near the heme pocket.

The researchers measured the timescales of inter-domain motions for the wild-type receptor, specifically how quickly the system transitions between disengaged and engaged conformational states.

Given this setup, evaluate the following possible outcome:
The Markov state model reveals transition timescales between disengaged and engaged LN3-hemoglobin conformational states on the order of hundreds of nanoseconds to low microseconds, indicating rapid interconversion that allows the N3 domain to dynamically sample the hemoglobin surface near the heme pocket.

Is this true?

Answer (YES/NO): NO